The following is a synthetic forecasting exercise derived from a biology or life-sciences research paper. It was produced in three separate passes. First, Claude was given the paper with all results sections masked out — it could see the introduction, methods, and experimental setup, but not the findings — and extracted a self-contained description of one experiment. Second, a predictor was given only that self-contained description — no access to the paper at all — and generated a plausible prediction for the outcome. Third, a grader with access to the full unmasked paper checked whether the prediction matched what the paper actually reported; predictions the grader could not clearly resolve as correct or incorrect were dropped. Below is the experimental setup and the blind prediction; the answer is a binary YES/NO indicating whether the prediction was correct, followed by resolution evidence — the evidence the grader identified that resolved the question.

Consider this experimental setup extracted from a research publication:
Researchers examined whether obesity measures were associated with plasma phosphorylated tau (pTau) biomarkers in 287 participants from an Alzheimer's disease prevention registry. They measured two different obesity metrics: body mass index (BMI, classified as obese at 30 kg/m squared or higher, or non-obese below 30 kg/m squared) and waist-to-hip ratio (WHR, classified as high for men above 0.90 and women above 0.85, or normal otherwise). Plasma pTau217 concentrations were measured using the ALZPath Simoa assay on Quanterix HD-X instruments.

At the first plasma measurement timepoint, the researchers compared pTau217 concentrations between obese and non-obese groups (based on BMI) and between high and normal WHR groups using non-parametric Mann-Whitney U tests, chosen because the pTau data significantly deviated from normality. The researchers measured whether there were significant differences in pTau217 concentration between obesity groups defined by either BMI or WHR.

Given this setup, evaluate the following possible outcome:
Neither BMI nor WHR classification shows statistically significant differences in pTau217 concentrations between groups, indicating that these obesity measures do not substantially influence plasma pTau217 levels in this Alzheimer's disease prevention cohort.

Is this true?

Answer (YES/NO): YES